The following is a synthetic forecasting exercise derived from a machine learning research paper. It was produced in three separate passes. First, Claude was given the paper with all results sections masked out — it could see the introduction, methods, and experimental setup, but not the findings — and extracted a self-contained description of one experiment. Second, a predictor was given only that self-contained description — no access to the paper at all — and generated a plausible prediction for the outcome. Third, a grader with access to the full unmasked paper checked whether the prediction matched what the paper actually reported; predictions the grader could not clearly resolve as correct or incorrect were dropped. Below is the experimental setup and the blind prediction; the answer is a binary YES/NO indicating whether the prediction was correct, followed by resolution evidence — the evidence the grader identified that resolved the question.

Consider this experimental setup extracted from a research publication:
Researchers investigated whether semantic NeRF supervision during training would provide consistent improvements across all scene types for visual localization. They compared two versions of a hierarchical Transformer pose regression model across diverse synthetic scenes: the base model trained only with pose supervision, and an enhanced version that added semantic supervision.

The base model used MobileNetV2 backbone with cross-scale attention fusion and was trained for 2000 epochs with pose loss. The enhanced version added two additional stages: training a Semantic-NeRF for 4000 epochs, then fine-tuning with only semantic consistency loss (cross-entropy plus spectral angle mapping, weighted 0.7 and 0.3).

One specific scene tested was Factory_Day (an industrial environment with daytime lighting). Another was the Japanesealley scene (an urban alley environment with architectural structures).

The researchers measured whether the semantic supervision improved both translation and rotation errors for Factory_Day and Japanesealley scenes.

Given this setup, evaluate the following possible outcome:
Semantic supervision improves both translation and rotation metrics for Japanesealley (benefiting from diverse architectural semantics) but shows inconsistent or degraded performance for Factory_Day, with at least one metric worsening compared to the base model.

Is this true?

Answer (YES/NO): NO